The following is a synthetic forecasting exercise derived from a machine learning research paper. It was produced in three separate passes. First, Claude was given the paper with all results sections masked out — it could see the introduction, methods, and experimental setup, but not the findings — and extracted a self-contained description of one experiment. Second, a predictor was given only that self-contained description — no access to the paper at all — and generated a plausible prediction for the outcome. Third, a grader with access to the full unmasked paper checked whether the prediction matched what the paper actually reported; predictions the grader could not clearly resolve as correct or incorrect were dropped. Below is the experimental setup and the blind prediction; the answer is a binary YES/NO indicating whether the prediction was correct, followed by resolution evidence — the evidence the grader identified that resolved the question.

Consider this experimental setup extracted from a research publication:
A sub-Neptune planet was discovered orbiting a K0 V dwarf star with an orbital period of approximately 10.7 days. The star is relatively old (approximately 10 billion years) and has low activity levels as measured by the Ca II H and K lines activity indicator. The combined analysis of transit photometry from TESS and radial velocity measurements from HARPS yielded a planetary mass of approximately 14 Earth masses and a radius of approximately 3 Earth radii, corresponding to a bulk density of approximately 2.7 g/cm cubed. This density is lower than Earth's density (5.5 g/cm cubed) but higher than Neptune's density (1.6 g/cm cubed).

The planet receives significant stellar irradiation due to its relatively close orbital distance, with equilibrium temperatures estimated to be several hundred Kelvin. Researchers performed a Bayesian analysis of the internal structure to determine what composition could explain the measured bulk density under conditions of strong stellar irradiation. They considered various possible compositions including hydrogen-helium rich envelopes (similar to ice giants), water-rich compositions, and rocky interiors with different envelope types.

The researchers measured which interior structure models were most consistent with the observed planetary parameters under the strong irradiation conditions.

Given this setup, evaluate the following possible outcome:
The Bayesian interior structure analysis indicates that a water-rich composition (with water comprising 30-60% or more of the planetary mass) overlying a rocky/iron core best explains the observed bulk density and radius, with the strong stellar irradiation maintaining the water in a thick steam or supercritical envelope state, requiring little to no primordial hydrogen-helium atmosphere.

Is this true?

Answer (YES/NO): YES